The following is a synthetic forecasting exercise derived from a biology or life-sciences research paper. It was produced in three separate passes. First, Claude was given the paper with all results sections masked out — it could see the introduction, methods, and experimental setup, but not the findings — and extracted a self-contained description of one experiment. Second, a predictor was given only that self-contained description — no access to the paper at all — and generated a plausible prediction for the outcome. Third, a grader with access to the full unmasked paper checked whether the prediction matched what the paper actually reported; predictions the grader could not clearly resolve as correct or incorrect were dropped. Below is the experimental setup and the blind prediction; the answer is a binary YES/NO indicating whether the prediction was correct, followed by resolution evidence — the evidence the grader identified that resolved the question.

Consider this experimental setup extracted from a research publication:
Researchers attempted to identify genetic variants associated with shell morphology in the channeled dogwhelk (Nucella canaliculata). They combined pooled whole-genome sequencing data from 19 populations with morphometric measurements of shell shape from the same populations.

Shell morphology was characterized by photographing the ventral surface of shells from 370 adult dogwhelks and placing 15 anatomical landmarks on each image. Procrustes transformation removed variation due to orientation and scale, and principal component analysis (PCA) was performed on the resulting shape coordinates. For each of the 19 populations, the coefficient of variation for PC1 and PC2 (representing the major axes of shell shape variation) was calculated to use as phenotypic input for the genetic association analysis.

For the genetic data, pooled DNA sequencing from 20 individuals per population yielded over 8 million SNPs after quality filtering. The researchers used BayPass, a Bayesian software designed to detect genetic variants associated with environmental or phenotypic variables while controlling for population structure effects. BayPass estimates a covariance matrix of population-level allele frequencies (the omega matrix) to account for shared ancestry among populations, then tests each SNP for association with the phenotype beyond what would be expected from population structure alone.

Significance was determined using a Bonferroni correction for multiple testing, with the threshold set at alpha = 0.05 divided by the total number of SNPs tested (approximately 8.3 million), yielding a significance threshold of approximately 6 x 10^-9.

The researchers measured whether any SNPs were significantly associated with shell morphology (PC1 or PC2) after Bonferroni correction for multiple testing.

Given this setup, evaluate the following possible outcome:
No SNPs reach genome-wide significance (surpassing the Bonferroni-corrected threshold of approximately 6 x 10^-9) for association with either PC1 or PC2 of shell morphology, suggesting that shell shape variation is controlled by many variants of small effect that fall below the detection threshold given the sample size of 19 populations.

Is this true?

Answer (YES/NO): NO